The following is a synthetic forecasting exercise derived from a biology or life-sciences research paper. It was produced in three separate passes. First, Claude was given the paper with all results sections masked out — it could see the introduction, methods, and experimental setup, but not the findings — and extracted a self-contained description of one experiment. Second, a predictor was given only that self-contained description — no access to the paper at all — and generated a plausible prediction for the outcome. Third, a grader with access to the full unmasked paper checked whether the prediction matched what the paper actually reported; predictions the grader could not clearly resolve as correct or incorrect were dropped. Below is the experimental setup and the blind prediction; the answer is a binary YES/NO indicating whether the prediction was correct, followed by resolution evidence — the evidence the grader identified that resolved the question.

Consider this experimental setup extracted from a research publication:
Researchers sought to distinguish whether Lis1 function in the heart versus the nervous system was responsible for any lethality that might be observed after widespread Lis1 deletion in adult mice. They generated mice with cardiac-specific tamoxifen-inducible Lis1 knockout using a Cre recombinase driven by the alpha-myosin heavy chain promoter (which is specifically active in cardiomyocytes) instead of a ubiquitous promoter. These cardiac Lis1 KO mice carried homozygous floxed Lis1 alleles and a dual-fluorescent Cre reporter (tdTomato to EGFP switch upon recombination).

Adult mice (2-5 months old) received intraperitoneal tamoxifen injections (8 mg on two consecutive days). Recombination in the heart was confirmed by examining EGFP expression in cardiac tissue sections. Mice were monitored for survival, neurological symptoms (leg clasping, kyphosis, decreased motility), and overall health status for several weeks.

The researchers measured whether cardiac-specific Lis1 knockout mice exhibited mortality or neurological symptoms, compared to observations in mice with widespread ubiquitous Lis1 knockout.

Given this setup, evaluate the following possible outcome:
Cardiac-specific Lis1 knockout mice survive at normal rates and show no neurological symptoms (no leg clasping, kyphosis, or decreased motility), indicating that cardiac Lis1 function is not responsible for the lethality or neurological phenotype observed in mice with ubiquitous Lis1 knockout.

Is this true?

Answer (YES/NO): YES